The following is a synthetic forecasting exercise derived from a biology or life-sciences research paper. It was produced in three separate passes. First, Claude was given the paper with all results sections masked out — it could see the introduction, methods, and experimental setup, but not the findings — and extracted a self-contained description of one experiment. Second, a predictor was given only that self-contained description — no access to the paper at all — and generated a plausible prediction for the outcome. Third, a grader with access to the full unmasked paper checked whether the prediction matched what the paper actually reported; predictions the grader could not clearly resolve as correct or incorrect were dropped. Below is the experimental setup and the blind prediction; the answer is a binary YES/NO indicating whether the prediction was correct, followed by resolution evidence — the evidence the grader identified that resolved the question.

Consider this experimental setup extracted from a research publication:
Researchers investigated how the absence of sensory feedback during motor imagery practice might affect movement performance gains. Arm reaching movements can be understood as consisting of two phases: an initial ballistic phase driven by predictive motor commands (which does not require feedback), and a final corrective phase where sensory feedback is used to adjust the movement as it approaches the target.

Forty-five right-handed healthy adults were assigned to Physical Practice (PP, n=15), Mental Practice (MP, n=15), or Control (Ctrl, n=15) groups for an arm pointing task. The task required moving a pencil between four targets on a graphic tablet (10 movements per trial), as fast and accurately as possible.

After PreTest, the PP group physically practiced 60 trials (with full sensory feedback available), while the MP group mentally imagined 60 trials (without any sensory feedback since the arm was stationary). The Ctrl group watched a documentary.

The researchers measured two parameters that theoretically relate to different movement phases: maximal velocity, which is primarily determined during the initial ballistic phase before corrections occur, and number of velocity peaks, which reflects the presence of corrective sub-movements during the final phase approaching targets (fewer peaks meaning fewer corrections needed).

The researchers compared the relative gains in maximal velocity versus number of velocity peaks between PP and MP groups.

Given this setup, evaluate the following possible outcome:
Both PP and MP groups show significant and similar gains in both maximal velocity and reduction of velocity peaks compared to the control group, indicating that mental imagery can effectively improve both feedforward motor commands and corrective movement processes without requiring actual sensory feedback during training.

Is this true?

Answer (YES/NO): NO